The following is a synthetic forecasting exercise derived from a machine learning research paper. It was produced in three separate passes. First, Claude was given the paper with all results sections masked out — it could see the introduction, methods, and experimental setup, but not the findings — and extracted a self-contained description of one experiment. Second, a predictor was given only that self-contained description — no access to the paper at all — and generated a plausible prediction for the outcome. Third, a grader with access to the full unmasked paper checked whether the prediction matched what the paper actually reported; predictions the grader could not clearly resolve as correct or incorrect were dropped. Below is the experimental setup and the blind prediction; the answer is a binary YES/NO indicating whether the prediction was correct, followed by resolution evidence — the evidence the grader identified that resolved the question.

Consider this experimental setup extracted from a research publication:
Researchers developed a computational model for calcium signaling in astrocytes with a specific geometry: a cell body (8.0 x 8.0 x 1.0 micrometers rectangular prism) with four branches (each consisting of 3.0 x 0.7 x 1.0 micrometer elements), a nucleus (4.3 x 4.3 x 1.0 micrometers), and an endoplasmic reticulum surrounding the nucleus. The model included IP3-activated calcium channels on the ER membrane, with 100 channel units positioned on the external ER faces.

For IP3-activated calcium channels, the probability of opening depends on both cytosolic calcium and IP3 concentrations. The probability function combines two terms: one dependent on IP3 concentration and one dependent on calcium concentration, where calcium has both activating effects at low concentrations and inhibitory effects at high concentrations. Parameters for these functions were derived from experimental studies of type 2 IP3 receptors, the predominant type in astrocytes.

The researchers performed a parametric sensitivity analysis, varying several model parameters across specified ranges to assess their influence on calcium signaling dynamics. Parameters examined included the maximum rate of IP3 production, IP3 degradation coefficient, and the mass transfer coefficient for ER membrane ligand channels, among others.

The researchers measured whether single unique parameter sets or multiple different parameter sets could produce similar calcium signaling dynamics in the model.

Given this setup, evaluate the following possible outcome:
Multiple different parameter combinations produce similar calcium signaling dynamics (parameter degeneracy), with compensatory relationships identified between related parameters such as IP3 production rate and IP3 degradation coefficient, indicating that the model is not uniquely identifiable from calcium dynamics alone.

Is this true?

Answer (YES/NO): YES